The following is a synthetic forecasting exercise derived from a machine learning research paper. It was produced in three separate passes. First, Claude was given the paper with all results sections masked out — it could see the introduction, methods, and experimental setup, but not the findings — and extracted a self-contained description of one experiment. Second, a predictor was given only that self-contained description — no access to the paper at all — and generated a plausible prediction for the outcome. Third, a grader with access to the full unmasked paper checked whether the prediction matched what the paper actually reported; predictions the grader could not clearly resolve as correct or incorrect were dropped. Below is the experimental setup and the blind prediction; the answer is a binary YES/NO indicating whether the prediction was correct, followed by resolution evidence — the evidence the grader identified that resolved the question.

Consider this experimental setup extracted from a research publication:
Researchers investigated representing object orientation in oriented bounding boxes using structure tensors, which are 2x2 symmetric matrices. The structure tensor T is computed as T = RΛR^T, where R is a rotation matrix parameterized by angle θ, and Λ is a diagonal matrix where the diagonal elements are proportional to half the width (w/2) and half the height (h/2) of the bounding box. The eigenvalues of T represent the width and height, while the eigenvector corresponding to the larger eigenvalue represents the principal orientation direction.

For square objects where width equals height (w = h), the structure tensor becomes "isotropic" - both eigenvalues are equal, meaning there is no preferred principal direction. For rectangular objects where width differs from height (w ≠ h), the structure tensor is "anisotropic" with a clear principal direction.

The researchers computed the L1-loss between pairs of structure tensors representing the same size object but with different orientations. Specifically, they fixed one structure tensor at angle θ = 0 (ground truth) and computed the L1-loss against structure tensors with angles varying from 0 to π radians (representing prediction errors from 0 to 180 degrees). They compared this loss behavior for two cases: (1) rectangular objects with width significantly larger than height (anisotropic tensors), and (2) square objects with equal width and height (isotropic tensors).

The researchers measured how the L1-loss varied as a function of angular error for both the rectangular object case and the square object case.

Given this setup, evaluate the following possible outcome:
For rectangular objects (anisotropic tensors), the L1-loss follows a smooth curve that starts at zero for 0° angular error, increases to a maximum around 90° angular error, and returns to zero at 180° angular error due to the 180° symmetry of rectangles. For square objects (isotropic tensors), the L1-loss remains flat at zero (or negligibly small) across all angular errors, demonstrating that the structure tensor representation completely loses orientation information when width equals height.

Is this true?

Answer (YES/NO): YES